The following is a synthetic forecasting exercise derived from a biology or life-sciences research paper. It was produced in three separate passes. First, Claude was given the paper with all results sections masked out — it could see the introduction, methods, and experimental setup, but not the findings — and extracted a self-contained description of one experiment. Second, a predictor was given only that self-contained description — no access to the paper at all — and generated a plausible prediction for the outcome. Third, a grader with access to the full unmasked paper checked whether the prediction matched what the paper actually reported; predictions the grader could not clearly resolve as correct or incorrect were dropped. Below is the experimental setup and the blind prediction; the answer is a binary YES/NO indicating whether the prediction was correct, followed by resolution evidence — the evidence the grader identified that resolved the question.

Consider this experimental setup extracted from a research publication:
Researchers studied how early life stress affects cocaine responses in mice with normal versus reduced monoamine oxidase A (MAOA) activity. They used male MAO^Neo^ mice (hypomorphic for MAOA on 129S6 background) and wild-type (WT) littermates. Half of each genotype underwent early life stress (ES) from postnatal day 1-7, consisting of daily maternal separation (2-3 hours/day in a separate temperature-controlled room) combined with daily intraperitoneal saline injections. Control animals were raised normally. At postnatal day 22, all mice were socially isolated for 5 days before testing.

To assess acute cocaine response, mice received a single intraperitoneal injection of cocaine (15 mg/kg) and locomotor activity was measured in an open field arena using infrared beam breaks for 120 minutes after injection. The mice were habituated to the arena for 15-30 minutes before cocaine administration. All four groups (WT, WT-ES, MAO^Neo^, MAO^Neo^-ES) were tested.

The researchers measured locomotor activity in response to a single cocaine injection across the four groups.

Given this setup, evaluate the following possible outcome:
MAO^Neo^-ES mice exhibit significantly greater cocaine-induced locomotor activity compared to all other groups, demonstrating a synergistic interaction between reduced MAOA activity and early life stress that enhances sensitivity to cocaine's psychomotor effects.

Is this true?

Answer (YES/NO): NO